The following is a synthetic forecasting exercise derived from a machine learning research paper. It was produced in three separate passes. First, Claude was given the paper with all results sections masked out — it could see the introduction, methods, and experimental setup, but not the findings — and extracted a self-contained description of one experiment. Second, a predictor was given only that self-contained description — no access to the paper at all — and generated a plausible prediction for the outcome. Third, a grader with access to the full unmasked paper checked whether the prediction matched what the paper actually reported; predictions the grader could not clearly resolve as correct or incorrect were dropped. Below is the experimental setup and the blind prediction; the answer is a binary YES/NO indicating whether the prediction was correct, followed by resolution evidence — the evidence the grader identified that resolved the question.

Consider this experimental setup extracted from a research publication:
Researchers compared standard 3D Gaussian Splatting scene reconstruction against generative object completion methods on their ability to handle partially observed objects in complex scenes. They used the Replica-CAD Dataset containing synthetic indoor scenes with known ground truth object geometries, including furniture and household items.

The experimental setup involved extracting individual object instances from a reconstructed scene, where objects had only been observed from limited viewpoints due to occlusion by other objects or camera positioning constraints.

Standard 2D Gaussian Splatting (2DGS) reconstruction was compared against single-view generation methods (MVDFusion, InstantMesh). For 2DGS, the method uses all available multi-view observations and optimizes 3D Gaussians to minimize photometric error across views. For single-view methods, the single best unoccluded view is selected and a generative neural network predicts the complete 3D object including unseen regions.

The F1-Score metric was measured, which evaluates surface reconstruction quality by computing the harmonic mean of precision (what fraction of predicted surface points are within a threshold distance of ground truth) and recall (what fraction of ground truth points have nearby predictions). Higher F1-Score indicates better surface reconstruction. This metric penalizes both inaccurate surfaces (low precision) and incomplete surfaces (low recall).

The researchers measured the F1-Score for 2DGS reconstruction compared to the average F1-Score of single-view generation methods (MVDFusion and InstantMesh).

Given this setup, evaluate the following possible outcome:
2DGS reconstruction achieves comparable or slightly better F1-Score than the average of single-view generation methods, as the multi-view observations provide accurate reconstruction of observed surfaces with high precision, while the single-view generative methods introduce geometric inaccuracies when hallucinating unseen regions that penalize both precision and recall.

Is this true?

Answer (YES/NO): NO